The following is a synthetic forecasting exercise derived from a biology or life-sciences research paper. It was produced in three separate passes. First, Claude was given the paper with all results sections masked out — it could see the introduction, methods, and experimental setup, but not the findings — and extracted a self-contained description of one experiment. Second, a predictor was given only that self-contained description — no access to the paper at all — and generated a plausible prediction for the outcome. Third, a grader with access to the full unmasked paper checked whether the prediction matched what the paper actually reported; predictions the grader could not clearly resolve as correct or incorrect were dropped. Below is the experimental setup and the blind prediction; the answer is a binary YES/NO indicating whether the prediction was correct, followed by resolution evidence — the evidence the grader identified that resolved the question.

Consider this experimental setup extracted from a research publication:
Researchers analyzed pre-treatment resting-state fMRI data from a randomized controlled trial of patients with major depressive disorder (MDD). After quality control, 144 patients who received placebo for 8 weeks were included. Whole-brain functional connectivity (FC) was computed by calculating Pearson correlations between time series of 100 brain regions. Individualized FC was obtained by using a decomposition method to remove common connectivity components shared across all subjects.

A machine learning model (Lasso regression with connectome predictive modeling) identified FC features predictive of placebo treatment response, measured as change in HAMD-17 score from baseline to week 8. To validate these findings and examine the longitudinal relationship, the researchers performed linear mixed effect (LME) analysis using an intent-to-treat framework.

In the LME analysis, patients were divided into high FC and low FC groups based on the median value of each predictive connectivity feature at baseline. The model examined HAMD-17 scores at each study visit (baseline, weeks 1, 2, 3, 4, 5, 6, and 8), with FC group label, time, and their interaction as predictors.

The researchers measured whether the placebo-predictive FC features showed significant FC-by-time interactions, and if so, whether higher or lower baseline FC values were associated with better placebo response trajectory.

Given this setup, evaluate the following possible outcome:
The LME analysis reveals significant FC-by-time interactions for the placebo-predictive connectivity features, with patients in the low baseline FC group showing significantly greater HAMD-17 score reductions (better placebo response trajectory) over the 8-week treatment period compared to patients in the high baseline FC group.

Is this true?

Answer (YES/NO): YES